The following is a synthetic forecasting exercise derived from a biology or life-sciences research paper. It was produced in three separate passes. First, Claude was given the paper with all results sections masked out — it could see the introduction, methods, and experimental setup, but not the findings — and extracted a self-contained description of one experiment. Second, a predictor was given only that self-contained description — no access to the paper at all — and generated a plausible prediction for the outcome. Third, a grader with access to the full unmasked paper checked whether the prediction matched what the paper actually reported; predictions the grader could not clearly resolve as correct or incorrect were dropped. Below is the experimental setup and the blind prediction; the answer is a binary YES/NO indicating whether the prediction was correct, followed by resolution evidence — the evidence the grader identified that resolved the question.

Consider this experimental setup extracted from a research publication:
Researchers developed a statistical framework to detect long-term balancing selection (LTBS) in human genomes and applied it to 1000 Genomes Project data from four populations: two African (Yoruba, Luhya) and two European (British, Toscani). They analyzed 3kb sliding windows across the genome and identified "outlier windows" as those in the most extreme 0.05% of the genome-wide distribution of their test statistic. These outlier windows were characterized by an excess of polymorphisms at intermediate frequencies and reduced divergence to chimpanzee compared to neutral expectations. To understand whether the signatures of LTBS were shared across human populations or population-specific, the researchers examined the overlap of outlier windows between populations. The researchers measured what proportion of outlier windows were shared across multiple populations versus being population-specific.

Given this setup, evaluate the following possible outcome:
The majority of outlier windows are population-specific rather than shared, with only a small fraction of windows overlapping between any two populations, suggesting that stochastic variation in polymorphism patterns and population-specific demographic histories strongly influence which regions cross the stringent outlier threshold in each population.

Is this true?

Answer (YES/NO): NO